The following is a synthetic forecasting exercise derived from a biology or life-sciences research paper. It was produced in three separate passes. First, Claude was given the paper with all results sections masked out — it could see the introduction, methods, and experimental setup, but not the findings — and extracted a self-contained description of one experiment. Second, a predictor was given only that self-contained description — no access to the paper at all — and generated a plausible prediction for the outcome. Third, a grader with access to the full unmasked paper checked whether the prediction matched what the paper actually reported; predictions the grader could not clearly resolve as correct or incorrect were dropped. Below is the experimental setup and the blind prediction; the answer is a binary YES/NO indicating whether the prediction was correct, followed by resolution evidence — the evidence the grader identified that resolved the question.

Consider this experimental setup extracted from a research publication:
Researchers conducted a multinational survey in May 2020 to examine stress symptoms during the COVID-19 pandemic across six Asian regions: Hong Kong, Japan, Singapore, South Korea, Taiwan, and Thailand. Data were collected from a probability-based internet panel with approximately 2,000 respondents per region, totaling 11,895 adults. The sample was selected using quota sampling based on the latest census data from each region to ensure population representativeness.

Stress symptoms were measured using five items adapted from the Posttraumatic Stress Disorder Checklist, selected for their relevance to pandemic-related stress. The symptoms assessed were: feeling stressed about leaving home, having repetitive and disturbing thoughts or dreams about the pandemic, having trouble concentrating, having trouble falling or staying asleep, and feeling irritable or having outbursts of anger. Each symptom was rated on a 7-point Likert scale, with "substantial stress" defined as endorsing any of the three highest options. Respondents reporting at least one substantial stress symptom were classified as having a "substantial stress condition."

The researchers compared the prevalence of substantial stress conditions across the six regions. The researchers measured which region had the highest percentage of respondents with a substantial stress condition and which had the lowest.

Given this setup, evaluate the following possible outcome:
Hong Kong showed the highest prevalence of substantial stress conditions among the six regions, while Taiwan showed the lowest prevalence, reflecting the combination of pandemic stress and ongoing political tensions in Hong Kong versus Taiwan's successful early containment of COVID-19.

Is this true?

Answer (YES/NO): NO